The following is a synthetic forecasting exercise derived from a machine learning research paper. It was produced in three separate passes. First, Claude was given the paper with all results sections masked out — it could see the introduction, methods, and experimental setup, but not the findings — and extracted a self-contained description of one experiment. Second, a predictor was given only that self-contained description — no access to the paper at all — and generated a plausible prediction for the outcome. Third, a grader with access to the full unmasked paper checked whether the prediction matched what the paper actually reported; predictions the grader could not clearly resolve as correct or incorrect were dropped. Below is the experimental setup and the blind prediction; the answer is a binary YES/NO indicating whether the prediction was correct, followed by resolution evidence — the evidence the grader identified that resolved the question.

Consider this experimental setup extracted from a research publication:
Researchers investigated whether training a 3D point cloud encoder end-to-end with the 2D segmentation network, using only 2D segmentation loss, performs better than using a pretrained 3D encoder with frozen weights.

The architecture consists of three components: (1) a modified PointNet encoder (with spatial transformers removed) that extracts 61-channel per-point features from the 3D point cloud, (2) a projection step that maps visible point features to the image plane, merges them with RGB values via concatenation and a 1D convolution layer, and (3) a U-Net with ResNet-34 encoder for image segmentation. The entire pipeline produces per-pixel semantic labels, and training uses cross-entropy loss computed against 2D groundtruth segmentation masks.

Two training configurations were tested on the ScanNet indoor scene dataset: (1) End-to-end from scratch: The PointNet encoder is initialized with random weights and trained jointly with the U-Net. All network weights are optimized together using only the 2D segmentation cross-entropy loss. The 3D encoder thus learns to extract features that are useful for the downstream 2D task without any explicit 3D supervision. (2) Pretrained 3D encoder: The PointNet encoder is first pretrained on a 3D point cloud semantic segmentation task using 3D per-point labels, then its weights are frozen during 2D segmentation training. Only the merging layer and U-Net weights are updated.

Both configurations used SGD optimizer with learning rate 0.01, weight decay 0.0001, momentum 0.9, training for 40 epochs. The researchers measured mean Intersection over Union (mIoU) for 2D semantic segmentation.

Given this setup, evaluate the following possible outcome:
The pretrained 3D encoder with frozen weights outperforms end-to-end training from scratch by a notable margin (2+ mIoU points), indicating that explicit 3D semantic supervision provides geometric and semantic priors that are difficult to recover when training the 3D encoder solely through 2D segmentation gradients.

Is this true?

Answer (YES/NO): NO